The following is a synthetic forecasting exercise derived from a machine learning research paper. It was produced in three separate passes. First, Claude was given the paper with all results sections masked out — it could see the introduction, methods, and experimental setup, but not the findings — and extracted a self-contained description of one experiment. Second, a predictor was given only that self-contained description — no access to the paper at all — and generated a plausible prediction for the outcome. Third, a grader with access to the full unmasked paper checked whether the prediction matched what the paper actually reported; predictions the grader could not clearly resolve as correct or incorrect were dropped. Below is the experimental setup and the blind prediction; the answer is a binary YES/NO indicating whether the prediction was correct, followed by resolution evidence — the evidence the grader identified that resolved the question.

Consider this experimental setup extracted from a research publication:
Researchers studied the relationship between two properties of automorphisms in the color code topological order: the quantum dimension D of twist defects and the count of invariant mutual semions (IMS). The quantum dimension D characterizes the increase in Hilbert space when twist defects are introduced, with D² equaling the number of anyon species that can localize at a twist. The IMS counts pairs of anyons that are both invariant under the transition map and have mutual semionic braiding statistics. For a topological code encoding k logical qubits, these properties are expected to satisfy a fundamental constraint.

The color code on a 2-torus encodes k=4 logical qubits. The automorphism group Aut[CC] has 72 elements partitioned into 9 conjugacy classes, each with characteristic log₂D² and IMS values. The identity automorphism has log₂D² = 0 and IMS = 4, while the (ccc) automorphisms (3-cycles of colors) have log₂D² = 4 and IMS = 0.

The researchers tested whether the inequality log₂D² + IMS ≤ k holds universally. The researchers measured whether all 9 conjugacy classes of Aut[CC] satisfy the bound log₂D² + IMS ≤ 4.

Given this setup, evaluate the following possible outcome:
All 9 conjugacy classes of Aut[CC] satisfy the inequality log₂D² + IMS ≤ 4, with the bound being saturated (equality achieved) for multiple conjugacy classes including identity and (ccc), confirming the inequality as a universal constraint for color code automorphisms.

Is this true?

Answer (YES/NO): YES